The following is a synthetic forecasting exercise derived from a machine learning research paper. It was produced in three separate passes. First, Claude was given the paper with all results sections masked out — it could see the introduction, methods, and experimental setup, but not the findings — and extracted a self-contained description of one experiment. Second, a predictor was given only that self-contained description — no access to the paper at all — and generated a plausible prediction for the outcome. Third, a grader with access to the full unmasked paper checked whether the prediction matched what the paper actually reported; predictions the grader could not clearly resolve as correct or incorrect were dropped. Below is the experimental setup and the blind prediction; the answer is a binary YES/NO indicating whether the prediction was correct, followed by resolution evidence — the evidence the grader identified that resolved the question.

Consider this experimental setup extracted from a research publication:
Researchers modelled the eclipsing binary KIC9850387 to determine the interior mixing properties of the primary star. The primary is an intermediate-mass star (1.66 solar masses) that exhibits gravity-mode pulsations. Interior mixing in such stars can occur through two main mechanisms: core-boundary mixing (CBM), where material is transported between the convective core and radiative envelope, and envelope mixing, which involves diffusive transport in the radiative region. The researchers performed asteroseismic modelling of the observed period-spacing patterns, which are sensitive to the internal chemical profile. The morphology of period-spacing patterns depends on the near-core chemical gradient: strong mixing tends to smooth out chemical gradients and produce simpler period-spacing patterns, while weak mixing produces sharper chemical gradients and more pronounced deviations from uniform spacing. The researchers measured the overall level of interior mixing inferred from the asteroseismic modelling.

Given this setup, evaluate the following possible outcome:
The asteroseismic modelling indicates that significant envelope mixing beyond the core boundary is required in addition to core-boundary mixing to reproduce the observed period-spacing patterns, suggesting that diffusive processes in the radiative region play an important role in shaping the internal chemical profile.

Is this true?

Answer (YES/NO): YES